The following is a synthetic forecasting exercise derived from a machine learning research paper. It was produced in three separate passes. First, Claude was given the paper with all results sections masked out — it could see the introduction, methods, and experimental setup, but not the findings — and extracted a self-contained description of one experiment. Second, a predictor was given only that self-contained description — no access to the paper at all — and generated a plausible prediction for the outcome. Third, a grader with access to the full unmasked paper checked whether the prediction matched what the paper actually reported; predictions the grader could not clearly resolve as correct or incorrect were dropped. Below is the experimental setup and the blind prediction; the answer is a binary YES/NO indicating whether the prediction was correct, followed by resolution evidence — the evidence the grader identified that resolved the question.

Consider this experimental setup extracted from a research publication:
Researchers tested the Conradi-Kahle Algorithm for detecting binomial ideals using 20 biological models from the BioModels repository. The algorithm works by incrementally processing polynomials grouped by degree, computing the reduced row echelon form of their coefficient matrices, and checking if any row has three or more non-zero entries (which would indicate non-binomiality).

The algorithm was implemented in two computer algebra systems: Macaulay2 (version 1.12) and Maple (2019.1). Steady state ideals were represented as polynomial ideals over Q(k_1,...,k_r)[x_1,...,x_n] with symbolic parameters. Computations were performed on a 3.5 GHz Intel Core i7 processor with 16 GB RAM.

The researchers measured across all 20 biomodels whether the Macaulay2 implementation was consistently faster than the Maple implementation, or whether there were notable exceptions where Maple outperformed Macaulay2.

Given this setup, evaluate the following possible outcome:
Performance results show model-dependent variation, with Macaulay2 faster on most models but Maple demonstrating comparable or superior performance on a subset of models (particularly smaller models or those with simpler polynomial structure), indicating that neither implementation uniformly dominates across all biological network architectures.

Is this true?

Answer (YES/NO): YES